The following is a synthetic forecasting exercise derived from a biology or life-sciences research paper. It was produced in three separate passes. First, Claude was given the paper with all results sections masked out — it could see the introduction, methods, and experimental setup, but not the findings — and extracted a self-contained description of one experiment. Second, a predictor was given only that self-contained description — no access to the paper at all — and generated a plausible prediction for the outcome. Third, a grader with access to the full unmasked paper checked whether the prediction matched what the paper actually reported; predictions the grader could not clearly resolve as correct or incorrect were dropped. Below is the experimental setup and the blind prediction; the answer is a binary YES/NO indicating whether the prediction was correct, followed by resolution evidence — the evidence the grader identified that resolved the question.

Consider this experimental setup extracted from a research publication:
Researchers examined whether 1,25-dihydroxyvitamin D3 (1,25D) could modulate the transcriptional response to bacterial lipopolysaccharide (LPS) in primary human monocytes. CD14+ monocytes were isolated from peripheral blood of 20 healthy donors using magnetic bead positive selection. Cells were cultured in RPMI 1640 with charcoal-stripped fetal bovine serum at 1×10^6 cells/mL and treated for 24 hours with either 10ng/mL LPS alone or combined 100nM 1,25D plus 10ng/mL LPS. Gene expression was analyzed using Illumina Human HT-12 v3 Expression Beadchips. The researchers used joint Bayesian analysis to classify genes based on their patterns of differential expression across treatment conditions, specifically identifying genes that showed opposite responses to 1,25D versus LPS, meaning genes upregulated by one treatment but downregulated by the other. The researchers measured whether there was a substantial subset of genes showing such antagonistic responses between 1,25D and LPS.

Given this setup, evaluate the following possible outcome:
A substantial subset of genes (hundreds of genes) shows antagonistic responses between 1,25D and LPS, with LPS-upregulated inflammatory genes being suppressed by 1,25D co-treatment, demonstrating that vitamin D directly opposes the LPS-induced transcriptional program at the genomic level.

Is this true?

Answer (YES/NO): YES